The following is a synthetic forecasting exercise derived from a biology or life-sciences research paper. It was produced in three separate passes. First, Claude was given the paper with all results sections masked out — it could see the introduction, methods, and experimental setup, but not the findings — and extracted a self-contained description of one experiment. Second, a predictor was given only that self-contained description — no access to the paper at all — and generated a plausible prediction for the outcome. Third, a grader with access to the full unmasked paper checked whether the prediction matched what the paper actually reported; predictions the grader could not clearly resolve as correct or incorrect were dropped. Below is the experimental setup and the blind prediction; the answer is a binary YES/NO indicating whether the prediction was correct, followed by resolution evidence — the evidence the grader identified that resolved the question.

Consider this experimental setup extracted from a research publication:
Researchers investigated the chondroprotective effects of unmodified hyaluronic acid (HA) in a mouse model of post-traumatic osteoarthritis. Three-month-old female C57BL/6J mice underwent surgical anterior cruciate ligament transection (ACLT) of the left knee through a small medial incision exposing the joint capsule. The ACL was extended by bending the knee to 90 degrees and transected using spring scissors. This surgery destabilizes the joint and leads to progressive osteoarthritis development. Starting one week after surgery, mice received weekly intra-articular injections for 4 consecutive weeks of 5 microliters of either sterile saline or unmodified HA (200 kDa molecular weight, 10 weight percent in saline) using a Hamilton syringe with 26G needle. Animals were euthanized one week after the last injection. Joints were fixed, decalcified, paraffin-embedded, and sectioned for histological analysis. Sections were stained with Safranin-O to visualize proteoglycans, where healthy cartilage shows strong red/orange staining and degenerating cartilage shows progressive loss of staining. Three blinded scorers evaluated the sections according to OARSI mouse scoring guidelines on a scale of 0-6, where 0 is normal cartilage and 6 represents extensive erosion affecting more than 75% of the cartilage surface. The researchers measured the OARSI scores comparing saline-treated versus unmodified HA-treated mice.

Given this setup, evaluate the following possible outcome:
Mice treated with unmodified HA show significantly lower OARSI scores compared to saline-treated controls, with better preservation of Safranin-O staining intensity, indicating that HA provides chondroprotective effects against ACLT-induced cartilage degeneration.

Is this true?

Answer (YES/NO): NO